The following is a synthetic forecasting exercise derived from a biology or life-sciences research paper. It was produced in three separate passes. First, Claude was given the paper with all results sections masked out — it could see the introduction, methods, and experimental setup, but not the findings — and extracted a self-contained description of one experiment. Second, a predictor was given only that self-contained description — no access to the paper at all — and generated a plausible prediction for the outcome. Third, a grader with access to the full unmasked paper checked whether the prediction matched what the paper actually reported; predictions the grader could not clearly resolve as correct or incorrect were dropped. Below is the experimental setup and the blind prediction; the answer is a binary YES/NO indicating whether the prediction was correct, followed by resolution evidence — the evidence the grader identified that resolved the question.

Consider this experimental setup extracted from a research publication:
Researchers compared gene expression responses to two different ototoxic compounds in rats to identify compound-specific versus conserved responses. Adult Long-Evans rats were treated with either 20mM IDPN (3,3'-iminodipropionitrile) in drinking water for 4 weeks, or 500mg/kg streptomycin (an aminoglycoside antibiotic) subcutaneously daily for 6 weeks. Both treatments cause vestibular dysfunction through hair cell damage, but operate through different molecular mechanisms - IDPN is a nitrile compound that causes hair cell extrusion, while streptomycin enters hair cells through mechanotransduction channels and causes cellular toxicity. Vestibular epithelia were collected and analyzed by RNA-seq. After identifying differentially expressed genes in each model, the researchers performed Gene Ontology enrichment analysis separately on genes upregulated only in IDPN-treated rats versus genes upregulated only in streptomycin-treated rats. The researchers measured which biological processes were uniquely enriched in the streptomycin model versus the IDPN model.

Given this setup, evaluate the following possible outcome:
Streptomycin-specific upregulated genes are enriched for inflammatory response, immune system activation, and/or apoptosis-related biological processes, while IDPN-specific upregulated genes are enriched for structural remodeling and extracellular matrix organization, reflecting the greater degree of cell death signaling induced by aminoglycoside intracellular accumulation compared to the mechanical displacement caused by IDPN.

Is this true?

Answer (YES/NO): NO